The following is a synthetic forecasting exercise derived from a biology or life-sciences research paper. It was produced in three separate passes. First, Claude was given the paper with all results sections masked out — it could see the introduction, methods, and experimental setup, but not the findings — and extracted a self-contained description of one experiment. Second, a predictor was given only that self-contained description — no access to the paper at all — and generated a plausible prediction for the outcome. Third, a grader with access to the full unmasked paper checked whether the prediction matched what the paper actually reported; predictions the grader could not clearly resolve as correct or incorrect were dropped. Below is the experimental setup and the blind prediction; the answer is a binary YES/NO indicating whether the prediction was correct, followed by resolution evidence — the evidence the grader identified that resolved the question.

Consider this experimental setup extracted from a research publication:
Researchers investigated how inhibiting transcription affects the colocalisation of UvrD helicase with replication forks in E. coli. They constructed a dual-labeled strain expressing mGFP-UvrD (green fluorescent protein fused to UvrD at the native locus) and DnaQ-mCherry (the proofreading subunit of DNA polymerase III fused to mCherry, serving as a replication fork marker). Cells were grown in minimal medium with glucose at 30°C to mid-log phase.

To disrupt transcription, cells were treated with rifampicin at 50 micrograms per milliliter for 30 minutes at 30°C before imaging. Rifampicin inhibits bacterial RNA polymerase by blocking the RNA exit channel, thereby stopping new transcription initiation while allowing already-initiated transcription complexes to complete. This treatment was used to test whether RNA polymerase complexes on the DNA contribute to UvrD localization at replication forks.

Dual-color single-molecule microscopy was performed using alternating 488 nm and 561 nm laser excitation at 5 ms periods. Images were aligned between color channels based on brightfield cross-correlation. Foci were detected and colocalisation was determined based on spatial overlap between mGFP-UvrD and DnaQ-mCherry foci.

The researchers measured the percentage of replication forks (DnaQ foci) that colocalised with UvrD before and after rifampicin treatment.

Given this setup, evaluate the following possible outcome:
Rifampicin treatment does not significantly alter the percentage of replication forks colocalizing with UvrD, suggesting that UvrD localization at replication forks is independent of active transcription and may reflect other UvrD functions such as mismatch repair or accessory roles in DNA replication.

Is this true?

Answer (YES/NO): NO